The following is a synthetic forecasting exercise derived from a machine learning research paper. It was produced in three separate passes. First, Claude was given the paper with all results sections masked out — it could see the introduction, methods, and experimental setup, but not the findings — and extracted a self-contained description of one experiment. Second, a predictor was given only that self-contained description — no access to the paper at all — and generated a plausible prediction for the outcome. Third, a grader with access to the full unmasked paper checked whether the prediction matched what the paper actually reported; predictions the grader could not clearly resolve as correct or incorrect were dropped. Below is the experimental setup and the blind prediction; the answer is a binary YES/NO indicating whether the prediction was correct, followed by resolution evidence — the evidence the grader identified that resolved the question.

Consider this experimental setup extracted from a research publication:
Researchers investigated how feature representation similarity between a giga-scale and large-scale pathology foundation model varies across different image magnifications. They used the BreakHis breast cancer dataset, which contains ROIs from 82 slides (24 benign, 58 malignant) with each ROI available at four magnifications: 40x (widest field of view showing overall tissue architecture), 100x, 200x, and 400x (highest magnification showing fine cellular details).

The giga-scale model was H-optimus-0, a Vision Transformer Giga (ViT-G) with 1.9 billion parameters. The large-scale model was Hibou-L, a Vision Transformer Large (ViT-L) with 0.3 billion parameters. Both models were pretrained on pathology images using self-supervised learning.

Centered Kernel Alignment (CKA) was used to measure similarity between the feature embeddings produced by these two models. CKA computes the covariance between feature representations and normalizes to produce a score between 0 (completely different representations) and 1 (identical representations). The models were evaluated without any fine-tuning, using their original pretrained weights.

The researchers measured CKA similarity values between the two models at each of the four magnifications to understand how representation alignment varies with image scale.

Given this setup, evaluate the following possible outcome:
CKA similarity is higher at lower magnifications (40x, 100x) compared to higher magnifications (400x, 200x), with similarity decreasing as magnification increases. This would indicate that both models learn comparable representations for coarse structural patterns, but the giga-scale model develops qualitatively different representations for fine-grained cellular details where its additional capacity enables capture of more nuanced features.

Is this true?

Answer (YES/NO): NO